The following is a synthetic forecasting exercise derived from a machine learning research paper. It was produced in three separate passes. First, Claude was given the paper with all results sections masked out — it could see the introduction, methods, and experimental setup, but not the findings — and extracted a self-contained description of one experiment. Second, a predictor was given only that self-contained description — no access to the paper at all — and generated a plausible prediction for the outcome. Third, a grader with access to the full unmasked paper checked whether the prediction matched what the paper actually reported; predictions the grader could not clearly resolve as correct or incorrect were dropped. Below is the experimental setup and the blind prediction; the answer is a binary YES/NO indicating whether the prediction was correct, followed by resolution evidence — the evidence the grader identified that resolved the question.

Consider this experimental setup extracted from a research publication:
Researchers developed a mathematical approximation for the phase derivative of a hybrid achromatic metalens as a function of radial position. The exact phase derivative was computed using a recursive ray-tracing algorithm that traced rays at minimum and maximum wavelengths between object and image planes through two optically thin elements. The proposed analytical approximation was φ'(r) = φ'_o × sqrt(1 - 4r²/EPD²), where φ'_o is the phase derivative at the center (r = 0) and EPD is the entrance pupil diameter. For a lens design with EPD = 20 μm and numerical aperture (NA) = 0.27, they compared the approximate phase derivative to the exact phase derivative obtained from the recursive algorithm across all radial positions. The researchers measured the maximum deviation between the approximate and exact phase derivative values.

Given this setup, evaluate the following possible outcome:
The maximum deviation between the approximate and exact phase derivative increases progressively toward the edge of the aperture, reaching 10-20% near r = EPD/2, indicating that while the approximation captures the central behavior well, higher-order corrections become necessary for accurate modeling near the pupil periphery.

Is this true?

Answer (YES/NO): NO